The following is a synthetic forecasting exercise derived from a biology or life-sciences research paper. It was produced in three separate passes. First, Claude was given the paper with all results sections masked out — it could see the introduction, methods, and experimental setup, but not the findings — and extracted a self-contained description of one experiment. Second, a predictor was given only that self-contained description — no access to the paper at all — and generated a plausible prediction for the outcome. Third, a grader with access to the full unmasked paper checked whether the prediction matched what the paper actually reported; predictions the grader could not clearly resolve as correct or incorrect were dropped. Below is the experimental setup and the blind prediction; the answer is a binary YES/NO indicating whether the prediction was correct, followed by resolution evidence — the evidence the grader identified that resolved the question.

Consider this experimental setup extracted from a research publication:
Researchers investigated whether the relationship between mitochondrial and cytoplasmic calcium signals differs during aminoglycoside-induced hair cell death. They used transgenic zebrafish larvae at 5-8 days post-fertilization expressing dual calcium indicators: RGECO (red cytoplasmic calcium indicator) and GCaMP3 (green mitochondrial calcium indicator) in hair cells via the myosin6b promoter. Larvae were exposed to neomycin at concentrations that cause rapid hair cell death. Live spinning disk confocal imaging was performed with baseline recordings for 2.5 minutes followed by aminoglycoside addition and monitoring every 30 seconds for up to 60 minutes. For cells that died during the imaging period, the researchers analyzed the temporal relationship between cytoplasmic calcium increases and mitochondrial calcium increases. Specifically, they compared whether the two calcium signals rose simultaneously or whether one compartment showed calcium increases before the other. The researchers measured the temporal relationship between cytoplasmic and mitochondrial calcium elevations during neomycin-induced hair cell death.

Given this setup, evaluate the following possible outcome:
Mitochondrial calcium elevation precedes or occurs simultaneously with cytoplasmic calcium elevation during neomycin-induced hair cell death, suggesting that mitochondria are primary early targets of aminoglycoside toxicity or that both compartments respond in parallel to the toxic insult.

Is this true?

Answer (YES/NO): YES